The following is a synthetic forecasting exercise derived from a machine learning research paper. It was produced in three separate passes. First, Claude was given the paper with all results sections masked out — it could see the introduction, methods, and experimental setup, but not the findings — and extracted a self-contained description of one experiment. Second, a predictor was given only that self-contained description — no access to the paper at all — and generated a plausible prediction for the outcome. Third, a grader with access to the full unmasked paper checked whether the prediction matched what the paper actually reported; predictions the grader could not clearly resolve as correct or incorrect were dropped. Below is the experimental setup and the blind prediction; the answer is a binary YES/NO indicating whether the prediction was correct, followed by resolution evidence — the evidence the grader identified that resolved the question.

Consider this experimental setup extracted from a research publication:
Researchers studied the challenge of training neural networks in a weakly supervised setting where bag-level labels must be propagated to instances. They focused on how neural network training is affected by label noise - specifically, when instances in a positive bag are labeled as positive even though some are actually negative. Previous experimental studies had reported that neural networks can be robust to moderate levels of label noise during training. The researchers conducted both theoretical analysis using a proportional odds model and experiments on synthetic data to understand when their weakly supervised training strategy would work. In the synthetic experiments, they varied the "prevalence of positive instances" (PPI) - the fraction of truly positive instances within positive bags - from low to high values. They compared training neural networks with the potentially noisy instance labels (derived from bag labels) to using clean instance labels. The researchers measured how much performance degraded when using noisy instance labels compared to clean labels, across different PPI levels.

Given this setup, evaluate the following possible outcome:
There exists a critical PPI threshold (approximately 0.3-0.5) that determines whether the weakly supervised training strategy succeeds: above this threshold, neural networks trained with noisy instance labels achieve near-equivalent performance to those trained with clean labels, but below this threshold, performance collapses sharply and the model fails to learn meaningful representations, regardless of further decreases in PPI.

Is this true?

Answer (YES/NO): NO